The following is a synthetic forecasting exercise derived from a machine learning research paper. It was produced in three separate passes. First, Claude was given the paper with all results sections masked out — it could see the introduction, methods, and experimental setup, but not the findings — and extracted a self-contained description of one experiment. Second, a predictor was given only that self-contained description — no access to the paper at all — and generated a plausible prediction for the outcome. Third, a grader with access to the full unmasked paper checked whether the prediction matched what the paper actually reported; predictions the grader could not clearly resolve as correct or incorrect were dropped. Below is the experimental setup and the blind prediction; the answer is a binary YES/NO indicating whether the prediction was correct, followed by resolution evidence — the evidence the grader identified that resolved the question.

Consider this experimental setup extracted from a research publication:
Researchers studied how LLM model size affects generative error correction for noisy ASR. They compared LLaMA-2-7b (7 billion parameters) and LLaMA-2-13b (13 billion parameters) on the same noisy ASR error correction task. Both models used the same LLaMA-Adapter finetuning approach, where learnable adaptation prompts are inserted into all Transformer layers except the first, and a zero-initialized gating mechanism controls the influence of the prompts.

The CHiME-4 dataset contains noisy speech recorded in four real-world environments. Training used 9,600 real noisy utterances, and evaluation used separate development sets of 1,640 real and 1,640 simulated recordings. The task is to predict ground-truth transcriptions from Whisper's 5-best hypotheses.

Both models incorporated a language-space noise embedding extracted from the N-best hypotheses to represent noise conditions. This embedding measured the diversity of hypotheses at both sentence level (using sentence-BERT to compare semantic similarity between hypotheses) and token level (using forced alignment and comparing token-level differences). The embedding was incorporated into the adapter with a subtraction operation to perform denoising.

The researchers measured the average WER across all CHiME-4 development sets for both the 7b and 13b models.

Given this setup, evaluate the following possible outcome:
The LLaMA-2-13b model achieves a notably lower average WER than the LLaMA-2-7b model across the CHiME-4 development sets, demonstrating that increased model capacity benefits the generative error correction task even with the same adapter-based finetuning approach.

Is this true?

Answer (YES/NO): YES